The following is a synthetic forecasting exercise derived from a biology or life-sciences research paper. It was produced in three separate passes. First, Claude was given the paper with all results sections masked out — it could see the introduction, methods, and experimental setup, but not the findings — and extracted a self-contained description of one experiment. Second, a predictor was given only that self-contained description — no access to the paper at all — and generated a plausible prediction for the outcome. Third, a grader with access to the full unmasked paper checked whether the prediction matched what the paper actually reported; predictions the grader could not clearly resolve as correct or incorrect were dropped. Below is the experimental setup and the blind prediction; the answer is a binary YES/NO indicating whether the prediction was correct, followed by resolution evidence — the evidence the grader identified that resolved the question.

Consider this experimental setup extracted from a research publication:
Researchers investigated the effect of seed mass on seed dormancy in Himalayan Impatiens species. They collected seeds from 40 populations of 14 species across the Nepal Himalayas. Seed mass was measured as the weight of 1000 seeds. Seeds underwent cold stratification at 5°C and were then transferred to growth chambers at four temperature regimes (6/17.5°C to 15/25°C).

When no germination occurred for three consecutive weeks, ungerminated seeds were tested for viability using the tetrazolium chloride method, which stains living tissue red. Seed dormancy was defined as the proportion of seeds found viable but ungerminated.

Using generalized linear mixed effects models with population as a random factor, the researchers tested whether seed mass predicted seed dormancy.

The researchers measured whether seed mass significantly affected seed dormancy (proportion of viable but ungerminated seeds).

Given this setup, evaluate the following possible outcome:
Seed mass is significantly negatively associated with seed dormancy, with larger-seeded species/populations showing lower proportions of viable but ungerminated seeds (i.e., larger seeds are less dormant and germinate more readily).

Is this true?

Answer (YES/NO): NO